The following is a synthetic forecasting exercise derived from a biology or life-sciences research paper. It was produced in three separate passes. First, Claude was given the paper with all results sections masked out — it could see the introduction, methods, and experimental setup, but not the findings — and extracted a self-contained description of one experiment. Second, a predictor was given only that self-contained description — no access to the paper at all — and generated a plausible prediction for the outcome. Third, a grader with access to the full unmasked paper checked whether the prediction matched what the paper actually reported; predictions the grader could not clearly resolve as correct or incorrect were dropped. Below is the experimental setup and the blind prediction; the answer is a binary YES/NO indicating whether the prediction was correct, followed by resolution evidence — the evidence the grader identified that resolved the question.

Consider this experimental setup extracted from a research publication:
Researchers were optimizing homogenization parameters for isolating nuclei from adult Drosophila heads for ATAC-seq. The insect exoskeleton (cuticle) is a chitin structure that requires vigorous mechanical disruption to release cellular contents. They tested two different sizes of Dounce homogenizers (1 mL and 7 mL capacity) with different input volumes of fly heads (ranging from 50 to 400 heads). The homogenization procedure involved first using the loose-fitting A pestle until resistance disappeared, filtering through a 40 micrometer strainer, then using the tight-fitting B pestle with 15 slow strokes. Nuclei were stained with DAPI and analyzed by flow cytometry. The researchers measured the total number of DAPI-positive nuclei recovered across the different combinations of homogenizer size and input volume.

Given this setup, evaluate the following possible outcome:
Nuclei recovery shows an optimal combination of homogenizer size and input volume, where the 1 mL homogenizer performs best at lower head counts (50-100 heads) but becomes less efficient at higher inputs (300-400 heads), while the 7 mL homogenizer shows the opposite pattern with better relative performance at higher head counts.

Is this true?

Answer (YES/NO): NO